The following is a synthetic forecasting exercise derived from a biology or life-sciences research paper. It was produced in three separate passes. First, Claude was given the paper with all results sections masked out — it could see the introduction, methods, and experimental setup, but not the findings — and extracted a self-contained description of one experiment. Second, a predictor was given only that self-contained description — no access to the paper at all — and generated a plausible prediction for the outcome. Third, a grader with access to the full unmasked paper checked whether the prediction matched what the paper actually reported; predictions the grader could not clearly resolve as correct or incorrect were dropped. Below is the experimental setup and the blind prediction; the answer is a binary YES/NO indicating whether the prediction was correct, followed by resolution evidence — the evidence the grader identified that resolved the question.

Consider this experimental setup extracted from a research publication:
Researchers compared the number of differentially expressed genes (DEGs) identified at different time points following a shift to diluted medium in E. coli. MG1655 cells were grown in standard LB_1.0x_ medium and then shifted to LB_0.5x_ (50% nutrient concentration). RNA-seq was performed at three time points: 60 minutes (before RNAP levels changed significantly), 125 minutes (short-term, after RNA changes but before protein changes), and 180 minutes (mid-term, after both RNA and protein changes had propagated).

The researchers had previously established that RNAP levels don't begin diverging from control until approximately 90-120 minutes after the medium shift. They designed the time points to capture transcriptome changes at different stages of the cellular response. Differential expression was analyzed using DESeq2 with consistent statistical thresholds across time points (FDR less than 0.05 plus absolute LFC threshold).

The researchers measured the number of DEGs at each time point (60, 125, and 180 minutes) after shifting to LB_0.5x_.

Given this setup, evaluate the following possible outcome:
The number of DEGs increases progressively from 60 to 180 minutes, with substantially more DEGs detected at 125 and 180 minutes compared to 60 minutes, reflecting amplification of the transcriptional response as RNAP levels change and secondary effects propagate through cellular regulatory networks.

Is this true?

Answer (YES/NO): YES